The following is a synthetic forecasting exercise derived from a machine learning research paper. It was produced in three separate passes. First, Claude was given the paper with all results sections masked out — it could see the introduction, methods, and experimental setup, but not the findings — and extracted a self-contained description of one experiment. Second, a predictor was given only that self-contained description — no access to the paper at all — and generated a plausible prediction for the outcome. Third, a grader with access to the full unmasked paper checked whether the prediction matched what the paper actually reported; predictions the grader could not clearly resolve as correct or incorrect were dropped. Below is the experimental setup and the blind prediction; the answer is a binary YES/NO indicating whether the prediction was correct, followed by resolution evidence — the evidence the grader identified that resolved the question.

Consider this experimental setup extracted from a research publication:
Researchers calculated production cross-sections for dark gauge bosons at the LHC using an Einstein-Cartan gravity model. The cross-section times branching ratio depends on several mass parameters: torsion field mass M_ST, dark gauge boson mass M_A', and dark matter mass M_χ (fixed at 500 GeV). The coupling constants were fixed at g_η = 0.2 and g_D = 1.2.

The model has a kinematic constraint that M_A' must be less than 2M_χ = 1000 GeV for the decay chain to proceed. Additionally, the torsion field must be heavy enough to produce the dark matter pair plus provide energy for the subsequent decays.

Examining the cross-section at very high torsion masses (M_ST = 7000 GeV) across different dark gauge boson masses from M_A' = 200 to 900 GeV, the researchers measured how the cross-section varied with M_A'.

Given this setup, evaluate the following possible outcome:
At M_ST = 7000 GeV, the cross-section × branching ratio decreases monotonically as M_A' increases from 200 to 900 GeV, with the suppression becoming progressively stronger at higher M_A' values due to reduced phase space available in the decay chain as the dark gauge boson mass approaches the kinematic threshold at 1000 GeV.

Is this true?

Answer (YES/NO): NO